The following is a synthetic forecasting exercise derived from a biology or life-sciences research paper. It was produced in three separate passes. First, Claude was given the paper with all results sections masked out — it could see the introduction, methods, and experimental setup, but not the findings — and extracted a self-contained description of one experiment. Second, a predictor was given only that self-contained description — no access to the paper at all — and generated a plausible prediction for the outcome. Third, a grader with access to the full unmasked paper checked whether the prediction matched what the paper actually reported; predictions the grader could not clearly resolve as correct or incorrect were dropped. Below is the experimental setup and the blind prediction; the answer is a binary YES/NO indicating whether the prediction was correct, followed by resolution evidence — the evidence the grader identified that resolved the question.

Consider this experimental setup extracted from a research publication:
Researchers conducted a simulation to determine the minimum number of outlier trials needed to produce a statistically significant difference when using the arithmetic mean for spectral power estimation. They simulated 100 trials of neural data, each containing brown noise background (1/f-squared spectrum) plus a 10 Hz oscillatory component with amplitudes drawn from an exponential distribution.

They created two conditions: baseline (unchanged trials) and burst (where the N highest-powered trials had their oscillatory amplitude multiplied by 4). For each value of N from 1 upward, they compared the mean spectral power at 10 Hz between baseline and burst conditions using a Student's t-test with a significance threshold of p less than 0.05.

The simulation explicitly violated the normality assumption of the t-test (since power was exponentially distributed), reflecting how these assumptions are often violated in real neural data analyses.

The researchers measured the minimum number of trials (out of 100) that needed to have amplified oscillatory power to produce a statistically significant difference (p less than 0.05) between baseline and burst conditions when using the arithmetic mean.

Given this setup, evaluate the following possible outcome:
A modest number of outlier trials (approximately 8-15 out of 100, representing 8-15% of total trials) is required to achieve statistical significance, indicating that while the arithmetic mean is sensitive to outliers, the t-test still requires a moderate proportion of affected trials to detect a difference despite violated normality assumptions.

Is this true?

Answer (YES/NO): NO